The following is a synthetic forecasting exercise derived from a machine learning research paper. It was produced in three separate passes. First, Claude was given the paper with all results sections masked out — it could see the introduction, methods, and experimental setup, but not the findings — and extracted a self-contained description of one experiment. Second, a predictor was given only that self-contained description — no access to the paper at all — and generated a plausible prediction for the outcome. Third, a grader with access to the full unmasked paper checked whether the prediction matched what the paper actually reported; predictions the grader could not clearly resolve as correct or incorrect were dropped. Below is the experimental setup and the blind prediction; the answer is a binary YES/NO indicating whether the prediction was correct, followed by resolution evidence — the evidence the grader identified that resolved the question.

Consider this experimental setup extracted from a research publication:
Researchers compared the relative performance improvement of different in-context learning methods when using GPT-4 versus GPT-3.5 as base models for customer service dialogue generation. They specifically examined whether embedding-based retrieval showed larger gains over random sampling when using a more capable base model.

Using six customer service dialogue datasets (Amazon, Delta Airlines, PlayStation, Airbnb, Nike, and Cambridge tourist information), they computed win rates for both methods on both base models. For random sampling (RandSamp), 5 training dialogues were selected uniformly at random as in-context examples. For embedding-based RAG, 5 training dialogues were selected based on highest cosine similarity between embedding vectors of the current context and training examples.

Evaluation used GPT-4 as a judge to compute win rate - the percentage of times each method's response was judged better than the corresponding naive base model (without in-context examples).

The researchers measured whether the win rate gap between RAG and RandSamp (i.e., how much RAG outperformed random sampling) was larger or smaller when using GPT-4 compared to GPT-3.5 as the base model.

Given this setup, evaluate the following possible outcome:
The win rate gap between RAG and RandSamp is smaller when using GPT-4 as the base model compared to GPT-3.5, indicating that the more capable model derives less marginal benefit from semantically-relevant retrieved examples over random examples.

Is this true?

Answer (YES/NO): YES